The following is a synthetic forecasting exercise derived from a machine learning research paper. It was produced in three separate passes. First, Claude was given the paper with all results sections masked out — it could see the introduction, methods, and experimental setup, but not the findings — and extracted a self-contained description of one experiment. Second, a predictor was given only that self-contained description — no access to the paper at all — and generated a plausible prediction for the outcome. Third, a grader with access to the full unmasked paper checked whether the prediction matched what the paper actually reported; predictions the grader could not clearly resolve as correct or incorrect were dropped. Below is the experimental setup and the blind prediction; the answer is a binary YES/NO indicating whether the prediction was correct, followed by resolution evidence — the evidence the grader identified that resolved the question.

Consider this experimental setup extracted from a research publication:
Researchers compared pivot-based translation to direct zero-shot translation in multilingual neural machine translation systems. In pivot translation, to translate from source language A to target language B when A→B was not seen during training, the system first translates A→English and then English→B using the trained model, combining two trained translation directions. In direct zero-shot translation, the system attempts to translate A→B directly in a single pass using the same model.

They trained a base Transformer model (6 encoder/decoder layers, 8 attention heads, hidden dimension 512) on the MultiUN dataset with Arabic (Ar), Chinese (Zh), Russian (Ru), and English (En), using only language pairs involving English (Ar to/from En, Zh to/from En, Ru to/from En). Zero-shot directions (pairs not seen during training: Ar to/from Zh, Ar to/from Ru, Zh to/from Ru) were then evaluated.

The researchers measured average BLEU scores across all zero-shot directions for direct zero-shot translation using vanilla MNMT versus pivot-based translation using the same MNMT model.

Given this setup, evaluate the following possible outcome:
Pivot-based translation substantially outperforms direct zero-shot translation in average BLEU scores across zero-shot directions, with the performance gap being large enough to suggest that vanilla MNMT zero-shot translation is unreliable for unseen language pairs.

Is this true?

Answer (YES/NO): YES